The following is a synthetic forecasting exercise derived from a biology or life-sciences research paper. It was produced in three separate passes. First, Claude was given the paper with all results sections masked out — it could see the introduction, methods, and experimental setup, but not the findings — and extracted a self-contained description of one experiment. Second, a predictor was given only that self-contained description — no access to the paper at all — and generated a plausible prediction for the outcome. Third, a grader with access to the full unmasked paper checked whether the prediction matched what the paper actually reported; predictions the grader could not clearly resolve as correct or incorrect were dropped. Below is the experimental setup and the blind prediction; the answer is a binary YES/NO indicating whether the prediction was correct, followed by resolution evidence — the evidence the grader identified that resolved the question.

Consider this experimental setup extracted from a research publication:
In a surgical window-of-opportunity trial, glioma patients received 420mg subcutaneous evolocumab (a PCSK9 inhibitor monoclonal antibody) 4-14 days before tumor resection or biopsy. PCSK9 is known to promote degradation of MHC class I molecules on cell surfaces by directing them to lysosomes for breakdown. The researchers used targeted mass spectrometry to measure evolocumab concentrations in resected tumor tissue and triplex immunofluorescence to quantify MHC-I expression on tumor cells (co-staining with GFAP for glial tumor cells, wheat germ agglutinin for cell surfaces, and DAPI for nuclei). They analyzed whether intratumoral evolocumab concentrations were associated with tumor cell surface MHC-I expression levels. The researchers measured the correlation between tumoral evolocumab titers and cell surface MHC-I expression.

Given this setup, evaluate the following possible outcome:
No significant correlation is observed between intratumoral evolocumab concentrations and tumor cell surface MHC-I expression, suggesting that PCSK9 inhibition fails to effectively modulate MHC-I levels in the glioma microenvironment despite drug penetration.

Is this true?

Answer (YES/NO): NO